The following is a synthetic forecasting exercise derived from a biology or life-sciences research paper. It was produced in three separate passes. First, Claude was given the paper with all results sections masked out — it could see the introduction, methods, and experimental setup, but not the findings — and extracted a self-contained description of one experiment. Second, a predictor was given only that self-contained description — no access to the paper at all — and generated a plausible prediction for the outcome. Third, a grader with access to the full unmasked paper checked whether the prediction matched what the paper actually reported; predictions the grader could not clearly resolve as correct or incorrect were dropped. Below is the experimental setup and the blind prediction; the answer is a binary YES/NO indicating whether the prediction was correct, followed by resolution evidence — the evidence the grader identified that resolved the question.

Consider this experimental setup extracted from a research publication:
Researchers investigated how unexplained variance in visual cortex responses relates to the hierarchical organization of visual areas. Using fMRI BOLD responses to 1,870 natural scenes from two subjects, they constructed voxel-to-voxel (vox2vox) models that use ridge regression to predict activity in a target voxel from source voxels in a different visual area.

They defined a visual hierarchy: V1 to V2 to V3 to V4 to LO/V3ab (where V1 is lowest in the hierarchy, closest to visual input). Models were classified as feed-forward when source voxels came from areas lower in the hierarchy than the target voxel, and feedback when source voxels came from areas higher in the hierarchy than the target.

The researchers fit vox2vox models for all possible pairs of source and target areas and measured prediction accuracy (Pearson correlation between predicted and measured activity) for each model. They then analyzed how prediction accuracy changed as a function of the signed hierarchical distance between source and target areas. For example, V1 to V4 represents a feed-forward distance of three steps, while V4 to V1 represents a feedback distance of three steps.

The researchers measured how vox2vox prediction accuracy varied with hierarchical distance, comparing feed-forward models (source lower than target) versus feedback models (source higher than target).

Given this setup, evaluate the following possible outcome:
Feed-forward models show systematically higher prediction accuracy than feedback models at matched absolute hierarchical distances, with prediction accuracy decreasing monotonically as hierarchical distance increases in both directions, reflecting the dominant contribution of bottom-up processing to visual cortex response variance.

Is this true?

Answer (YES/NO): NO